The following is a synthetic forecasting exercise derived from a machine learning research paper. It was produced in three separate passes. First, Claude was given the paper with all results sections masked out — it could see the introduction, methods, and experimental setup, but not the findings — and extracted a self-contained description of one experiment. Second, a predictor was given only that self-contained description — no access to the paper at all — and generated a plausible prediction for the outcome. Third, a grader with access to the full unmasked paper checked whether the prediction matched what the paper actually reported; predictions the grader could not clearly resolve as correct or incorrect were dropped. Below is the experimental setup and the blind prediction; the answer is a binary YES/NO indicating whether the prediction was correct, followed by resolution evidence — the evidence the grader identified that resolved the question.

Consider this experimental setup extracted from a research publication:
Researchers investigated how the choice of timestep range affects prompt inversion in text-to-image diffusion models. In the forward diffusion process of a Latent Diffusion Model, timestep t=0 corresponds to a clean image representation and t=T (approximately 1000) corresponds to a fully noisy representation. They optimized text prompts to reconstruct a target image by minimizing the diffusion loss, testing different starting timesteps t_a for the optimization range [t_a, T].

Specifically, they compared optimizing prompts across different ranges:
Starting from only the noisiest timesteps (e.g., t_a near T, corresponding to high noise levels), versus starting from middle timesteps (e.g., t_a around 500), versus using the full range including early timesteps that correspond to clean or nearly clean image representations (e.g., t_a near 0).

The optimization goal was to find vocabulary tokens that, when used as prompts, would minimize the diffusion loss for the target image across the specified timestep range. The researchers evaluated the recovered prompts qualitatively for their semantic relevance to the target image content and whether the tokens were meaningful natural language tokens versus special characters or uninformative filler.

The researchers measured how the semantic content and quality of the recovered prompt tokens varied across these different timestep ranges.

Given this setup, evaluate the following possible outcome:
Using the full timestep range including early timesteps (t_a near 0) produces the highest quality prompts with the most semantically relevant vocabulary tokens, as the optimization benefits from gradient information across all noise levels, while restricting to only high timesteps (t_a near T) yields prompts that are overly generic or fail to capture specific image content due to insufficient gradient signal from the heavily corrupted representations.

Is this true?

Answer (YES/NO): NO